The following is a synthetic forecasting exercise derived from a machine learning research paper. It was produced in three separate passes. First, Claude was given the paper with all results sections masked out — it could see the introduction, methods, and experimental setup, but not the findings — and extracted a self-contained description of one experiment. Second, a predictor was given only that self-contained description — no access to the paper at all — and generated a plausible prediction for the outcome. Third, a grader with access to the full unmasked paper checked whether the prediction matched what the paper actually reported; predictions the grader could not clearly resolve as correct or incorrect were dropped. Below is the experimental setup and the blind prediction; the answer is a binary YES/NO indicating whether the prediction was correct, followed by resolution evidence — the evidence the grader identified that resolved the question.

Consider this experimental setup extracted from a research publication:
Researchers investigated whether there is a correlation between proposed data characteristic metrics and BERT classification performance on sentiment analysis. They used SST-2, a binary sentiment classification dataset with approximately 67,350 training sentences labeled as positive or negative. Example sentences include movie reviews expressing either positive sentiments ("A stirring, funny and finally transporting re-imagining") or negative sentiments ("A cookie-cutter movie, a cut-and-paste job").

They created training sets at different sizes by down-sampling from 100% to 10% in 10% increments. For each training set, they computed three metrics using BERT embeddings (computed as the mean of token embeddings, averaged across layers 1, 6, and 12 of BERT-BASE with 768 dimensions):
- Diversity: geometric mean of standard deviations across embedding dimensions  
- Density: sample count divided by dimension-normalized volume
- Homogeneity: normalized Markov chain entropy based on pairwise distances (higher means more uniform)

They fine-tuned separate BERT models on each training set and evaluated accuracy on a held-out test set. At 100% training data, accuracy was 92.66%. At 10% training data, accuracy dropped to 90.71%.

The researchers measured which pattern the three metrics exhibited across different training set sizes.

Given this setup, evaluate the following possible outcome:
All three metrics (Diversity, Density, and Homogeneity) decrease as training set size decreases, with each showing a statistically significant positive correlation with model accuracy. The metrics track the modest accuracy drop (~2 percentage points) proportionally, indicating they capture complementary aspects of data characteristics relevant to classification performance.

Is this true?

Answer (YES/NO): NO